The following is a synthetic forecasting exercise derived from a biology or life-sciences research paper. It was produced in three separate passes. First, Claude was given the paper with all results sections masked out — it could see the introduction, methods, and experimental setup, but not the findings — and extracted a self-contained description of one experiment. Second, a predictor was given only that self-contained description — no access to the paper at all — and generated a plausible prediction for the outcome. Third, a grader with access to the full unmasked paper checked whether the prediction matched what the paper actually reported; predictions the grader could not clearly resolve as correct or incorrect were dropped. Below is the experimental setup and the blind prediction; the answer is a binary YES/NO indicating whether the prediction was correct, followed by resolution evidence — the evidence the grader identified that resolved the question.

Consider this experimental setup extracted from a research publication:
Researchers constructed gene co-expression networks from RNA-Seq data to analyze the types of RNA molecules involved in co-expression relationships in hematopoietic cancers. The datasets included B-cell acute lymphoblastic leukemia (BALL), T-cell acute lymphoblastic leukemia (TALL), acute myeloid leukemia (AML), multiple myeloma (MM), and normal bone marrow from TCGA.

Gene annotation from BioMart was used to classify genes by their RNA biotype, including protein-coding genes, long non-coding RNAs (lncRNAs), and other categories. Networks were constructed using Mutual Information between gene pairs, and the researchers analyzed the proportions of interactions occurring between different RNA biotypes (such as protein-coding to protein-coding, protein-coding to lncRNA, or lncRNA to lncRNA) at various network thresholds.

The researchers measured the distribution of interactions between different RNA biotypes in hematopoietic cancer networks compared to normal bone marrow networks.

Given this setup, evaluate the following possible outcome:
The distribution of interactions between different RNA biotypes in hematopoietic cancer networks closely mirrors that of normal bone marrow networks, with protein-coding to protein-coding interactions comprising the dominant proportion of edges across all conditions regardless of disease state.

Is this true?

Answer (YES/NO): NO